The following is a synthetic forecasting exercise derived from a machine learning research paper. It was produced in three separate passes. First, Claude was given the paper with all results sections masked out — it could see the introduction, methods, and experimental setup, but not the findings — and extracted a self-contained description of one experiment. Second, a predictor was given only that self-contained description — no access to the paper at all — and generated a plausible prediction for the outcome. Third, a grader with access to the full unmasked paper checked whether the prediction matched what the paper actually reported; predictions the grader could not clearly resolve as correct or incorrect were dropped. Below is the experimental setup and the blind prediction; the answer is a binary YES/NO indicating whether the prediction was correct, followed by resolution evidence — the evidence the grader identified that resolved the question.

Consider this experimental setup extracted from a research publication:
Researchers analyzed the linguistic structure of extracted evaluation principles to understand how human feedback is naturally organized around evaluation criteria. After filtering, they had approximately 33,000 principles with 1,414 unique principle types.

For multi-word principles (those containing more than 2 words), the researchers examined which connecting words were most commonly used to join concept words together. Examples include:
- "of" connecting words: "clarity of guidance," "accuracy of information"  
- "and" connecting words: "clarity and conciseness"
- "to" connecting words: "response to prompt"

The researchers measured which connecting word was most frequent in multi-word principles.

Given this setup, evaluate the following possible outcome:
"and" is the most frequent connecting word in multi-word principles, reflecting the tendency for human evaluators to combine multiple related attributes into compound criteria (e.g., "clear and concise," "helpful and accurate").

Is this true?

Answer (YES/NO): NO